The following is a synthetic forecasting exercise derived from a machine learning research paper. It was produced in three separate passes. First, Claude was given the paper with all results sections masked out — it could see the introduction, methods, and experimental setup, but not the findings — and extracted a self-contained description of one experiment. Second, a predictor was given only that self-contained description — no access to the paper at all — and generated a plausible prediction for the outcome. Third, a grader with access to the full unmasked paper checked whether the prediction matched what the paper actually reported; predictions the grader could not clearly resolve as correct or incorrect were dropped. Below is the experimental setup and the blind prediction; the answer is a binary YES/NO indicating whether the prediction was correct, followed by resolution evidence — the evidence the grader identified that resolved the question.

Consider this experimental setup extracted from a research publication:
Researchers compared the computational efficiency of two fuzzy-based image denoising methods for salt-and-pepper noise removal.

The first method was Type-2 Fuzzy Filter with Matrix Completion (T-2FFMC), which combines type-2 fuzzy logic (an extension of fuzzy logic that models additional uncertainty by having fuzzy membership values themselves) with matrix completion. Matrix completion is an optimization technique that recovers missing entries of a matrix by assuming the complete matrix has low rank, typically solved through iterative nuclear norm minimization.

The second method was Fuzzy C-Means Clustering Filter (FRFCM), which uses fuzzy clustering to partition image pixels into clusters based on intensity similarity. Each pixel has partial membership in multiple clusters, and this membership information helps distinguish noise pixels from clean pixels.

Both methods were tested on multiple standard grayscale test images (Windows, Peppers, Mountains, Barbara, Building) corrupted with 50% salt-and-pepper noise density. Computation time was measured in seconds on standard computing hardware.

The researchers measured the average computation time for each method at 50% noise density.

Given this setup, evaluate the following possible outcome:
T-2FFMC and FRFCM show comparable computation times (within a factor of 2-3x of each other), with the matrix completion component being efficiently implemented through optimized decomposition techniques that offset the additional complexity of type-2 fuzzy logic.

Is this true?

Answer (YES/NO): NO